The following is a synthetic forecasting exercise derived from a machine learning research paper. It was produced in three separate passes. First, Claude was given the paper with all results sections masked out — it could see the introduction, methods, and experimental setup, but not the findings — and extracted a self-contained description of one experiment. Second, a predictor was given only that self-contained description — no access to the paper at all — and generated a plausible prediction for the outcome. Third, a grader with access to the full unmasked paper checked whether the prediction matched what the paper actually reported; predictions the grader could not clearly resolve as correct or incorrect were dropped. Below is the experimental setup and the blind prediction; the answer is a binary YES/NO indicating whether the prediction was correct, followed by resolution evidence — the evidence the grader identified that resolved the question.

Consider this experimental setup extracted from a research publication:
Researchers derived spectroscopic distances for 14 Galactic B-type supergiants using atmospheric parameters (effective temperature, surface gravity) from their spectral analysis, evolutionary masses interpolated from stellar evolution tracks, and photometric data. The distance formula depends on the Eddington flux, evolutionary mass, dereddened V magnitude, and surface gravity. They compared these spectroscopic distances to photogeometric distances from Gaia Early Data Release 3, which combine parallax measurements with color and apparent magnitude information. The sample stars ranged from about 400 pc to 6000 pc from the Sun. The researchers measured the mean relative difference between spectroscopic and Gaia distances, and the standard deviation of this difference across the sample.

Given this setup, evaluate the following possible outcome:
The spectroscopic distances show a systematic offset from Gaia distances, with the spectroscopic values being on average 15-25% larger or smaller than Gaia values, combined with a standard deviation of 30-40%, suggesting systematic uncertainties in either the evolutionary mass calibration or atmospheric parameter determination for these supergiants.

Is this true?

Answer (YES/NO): NO